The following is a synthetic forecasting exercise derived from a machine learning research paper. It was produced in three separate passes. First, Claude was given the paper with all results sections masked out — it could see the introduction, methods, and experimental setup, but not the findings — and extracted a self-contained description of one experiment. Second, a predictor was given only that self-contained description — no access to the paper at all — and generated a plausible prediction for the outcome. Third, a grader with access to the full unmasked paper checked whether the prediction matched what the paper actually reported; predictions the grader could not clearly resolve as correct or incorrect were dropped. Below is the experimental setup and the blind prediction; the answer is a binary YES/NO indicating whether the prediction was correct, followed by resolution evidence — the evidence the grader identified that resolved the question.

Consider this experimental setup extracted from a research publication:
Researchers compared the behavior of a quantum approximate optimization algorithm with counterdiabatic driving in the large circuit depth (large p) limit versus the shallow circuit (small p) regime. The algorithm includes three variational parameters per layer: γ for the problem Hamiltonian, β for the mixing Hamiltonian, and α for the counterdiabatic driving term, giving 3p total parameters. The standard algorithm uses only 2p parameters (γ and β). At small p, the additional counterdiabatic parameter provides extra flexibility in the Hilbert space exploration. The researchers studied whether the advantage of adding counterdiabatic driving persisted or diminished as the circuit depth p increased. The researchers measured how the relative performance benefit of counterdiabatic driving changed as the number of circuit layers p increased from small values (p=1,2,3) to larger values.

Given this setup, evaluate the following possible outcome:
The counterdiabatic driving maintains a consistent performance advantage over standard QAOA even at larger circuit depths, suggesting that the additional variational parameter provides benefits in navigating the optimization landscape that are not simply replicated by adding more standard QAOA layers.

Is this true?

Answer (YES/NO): NO